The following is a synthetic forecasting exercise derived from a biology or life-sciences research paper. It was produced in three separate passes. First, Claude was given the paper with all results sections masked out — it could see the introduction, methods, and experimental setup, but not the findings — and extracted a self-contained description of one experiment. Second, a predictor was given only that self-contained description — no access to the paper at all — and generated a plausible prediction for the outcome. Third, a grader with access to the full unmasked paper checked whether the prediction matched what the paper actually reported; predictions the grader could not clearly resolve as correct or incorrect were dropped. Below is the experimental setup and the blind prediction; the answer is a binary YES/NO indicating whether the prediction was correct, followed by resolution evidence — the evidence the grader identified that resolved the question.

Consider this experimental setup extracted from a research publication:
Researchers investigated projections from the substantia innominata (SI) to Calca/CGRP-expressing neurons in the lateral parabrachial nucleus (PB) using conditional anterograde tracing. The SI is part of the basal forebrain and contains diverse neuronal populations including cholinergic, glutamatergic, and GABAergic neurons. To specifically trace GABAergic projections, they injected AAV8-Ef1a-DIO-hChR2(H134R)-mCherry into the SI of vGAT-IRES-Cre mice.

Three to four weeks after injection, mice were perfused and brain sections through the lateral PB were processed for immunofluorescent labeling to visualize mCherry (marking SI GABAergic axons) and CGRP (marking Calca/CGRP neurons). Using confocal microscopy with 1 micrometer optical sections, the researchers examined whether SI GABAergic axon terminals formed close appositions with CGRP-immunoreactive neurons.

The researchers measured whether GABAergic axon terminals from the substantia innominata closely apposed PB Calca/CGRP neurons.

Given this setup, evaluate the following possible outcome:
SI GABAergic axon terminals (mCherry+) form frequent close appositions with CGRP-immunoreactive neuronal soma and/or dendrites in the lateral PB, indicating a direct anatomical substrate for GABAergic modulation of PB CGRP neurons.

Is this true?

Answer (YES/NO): NO